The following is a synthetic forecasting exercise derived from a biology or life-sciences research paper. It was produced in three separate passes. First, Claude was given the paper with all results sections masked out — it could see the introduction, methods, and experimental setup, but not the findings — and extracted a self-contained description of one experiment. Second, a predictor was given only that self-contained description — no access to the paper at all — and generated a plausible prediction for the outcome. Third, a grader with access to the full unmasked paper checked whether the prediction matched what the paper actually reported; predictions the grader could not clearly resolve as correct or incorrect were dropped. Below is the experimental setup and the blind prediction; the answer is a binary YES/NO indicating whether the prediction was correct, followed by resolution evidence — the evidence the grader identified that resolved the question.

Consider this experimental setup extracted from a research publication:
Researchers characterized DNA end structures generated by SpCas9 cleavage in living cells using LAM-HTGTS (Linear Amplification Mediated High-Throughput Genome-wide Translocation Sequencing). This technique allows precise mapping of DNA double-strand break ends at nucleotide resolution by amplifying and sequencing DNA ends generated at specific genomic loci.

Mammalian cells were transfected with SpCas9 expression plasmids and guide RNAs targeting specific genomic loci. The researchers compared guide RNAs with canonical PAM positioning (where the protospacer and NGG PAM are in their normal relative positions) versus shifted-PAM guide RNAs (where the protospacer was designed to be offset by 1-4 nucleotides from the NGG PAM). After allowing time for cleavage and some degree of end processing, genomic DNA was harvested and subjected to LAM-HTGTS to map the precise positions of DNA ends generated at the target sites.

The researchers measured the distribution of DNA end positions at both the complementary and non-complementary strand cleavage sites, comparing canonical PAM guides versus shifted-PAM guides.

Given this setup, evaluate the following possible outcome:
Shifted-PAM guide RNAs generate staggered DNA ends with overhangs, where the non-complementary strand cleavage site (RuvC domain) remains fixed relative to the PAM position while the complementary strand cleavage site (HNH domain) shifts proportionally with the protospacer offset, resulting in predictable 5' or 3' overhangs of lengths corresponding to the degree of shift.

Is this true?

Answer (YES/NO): YES